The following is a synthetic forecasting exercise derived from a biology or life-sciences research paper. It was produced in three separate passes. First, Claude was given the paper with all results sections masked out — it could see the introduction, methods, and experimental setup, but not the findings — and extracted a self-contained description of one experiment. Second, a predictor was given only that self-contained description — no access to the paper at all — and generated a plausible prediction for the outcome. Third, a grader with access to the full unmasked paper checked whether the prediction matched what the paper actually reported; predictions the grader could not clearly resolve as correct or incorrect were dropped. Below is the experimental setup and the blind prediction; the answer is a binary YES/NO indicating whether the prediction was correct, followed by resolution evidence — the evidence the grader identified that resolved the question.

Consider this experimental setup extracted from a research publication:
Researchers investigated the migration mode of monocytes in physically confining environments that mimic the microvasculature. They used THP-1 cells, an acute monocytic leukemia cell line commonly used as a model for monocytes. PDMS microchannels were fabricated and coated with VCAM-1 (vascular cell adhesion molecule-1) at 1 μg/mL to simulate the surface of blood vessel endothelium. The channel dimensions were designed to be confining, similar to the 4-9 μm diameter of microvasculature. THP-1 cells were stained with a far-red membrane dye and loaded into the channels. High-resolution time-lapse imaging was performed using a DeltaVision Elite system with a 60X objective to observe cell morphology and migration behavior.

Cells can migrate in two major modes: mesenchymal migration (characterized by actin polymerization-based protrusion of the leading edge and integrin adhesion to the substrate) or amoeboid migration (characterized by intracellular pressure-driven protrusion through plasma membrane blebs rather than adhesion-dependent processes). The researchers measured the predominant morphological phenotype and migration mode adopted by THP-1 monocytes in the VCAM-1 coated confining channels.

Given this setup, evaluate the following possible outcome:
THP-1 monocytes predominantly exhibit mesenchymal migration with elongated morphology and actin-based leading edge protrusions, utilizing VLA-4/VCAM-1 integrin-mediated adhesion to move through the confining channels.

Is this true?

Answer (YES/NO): NO